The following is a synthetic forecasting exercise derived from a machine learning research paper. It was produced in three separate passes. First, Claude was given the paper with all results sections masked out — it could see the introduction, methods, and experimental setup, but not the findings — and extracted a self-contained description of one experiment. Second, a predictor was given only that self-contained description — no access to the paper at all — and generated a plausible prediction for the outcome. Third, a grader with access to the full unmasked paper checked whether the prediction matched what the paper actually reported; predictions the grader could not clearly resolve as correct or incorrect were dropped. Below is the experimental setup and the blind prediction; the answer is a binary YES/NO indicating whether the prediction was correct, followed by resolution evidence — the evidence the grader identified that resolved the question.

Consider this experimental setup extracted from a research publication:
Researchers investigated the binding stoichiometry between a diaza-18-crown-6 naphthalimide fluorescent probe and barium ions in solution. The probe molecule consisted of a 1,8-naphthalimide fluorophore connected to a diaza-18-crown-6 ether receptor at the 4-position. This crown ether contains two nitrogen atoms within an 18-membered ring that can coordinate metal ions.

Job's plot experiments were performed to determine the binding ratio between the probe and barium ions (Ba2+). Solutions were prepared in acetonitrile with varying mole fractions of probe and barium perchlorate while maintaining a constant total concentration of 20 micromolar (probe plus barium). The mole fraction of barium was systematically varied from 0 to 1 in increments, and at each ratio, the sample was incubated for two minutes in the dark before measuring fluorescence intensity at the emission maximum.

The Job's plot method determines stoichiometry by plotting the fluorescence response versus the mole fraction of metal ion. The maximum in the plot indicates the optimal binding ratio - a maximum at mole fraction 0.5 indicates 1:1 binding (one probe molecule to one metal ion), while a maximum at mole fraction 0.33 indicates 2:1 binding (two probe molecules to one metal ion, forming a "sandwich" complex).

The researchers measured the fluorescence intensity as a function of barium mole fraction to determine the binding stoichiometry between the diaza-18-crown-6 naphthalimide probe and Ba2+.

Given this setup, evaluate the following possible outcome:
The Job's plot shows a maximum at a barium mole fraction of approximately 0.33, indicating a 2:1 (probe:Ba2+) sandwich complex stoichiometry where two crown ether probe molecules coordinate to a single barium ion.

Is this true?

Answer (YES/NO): NO